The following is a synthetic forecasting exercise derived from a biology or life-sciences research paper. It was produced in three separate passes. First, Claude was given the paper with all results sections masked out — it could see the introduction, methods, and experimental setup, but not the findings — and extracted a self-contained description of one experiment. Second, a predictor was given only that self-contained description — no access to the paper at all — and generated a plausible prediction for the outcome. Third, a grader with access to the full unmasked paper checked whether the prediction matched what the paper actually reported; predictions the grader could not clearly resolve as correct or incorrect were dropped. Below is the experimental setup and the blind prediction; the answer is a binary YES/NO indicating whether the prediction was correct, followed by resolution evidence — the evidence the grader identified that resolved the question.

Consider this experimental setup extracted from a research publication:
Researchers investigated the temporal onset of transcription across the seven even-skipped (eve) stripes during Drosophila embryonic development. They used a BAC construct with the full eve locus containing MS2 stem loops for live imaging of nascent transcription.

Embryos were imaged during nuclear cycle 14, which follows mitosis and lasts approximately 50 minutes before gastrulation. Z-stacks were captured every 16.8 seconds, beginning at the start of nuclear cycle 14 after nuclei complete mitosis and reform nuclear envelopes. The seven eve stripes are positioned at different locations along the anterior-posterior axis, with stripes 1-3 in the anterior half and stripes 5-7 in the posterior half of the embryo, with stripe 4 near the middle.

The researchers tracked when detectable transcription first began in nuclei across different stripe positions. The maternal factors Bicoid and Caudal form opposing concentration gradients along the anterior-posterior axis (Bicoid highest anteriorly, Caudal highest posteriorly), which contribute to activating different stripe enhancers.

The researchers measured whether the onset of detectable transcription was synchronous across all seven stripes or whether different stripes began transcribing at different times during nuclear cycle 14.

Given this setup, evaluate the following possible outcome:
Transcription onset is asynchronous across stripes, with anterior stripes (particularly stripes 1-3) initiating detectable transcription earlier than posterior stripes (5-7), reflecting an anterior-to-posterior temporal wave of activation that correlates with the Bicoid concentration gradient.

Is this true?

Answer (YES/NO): YES